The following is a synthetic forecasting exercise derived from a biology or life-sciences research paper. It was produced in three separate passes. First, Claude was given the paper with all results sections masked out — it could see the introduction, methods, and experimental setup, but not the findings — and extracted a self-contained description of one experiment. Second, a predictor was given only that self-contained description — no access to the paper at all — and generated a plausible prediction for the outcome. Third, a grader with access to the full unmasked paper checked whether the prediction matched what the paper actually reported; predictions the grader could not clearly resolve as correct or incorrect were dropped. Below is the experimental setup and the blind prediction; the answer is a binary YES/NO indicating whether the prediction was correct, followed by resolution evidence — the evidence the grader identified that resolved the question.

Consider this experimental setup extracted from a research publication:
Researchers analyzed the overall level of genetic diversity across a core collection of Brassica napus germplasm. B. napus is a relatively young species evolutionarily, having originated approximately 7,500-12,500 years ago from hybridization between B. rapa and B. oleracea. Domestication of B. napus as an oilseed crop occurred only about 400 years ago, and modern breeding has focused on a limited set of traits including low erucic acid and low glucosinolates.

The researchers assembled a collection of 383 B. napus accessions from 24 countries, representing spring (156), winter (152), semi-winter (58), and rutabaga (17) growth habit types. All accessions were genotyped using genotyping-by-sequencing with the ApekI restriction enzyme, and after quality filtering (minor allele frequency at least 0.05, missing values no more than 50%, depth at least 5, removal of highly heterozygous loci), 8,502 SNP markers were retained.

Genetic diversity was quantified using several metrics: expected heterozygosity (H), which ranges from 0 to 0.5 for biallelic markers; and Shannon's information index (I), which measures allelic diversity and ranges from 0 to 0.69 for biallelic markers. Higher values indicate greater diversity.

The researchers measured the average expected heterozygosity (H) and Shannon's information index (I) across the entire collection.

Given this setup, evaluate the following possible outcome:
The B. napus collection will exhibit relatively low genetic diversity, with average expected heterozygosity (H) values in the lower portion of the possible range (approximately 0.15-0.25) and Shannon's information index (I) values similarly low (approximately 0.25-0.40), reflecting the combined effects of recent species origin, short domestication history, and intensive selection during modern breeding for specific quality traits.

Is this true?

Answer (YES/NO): YES